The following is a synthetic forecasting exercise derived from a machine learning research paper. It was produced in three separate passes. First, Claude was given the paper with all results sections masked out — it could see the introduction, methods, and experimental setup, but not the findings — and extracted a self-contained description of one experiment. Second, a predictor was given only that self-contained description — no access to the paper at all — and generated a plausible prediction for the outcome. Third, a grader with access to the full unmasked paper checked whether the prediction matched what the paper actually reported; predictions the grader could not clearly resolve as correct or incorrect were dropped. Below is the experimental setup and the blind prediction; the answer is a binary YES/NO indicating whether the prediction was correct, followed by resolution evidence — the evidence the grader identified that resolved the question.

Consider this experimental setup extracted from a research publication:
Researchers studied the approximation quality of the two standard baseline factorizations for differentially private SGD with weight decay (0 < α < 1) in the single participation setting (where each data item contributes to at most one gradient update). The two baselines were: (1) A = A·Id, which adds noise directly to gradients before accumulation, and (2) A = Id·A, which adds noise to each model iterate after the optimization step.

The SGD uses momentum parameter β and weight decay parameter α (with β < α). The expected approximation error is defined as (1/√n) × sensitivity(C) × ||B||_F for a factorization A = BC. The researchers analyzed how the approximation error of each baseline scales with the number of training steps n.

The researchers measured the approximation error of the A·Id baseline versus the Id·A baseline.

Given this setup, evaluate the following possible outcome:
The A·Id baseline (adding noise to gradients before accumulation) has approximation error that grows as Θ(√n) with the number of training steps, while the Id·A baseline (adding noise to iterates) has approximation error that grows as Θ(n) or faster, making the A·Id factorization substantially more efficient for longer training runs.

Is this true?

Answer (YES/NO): NO